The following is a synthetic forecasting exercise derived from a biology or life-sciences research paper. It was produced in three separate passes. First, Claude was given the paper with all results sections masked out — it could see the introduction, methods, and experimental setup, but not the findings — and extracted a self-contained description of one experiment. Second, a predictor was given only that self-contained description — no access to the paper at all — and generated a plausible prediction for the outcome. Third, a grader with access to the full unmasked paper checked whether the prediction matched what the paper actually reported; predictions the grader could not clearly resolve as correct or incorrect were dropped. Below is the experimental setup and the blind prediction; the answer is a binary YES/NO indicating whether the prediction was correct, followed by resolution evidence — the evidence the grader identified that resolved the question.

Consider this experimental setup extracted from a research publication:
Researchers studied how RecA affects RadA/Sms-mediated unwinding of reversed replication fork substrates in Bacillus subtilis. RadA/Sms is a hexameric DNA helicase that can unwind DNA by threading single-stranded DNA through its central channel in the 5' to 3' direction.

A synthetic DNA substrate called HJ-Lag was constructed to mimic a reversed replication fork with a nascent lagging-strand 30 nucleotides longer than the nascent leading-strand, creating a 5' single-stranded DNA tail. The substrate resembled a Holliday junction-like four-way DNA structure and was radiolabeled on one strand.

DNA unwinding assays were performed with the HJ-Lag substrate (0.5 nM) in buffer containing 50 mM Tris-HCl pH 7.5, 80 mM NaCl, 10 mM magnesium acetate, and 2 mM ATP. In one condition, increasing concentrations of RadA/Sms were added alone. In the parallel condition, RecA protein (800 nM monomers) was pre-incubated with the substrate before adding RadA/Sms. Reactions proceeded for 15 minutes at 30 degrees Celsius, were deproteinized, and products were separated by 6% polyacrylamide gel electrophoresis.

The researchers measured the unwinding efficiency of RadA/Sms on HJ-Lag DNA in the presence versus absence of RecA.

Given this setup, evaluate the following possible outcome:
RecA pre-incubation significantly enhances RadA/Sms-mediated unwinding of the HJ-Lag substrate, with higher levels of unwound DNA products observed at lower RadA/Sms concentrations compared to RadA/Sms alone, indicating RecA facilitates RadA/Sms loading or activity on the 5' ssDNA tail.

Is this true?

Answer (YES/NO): NO